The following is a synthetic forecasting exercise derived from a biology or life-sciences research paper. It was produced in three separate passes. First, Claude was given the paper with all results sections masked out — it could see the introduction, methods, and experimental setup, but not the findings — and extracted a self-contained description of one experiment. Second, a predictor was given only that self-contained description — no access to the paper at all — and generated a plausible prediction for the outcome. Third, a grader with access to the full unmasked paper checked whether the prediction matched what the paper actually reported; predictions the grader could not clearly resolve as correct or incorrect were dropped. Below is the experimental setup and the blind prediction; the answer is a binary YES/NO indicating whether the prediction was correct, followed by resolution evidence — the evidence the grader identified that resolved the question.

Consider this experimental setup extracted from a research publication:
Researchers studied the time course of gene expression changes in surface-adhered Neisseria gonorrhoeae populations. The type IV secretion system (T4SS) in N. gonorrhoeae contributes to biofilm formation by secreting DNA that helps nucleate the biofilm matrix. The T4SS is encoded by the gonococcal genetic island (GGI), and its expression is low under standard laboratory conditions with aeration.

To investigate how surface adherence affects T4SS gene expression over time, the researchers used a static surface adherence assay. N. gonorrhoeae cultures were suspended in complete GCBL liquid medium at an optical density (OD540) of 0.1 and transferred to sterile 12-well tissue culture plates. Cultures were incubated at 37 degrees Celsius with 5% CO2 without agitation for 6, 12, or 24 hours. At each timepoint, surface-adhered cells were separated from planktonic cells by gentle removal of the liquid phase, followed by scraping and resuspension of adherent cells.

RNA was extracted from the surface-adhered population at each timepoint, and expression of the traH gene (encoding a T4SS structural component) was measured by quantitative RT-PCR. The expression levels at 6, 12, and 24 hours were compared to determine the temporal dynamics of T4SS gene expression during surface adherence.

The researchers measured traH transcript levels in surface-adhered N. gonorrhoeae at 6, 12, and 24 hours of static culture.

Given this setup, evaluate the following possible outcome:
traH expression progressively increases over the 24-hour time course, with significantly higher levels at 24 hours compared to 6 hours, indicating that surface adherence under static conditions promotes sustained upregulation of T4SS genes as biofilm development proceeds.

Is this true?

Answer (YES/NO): NO